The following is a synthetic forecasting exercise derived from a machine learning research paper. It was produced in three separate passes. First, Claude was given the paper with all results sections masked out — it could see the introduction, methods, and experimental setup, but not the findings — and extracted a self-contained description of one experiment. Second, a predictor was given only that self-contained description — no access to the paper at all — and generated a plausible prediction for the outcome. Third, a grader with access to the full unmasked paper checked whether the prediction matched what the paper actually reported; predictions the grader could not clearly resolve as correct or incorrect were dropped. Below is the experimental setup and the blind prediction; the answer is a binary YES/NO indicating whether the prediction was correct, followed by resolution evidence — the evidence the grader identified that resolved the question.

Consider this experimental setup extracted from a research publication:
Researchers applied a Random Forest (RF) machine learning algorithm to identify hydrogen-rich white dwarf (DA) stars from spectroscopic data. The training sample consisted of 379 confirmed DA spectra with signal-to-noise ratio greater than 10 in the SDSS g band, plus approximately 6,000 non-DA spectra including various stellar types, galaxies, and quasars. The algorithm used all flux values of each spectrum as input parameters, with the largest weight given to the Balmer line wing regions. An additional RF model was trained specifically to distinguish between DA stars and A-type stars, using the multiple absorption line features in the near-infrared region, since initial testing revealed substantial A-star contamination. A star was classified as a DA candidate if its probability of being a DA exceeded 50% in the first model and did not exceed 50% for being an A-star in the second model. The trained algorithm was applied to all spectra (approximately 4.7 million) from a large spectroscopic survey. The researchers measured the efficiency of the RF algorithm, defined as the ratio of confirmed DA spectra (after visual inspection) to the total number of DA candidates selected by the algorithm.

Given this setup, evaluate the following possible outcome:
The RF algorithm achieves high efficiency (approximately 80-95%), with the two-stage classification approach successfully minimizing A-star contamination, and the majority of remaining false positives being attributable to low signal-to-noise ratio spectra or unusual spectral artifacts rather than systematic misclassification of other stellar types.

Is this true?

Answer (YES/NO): NO